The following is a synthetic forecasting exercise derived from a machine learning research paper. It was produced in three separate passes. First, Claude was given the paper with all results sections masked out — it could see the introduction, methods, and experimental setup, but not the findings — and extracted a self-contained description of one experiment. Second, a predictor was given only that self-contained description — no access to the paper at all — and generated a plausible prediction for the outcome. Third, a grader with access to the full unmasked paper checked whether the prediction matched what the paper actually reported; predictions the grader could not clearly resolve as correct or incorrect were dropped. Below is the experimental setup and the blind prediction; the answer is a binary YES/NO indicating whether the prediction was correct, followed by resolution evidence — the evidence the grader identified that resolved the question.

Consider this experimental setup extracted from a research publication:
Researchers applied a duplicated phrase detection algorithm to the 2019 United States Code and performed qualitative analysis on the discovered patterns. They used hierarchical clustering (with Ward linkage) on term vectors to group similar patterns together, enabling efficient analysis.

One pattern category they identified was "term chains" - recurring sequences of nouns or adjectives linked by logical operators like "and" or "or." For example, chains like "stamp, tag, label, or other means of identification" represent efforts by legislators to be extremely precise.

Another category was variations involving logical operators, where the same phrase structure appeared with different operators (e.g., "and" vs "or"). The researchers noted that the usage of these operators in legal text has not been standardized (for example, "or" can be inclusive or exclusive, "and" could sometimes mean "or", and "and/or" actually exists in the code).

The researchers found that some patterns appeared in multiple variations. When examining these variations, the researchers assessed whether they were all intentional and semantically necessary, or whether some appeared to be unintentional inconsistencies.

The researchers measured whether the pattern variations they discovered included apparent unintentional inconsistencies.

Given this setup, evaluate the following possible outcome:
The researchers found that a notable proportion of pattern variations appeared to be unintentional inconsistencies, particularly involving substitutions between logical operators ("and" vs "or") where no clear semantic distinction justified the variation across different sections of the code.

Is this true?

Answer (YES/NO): NO